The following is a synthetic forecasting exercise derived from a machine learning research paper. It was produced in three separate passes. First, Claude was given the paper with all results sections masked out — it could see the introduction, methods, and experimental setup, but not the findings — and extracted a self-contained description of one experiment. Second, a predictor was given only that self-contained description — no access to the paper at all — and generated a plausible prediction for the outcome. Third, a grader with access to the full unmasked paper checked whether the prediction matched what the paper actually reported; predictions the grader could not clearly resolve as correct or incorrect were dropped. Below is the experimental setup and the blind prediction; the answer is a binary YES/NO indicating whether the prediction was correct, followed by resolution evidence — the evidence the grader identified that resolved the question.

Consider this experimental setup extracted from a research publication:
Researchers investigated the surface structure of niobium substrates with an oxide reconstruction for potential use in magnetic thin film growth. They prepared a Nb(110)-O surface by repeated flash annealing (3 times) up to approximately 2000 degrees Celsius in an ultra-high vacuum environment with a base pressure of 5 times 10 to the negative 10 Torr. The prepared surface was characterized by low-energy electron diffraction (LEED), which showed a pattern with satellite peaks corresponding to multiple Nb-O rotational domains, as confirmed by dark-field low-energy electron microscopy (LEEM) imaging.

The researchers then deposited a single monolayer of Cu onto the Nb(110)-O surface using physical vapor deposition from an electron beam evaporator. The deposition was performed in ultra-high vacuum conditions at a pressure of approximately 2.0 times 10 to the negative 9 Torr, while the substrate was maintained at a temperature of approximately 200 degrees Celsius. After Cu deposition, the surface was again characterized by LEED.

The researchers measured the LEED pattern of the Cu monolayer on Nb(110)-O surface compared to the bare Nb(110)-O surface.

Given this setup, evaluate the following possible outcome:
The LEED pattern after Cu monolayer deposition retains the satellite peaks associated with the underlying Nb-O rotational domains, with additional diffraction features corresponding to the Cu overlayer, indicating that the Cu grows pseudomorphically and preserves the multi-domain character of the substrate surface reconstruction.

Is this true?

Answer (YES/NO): NO